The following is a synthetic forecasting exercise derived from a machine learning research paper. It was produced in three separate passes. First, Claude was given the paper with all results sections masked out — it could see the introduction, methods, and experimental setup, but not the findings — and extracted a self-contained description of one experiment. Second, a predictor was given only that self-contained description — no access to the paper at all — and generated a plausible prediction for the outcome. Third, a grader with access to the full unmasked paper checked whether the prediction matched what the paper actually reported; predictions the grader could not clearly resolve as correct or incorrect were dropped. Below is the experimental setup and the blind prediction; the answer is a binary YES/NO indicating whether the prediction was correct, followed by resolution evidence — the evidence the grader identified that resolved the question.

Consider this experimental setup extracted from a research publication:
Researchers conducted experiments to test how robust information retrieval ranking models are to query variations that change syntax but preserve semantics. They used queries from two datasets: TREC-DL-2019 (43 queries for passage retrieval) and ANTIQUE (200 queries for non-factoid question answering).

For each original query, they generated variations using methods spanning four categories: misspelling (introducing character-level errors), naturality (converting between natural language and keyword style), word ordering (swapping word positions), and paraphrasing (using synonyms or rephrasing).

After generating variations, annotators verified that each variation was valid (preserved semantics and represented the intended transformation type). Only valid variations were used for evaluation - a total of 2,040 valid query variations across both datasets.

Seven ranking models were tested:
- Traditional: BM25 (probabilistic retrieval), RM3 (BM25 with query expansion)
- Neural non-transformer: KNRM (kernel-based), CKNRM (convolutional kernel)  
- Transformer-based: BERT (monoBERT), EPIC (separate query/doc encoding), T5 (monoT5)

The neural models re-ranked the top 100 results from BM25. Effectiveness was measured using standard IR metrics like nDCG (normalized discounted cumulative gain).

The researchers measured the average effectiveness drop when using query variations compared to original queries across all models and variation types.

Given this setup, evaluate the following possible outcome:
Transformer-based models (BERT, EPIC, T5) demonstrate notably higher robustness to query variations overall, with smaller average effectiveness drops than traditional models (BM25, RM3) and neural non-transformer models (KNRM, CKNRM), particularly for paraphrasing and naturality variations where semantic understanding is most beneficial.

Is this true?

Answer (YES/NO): NO